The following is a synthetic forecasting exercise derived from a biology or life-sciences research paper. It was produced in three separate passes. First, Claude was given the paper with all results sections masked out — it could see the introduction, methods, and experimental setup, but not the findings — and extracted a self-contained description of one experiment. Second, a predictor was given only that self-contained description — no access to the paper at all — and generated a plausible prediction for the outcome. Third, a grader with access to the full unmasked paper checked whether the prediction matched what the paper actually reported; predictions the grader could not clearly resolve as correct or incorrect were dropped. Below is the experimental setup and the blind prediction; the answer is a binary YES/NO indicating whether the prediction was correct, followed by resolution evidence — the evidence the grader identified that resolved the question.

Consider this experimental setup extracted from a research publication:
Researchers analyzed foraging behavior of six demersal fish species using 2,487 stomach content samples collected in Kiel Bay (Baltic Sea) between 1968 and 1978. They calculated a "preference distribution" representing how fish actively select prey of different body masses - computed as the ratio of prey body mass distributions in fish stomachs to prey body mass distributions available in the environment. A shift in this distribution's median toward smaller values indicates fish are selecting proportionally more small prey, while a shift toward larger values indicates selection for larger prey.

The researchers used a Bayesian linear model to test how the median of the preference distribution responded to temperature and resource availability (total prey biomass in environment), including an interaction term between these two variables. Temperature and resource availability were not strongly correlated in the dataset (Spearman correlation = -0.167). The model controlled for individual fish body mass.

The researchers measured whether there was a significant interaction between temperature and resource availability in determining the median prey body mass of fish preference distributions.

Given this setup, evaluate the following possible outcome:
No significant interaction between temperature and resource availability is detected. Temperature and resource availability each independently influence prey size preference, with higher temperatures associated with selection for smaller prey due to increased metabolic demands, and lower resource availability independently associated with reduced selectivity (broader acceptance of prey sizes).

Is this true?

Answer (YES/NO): NO